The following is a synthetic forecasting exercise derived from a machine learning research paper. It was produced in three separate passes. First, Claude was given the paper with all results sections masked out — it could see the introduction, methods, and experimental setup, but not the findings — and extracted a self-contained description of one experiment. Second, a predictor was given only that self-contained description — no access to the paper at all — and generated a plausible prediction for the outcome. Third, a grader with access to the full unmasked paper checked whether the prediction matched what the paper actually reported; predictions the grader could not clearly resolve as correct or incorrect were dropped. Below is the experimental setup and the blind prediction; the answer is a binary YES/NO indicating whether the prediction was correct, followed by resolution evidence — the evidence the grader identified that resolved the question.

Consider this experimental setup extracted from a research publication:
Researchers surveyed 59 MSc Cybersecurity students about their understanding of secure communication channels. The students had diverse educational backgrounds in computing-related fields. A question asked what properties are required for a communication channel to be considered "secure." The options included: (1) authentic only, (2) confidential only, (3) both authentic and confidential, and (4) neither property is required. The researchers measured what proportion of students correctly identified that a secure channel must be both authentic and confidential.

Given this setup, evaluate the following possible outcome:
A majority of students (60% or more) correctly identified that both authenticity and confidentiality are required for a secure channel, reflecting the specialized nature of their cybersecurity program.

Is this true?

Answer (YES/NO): YES